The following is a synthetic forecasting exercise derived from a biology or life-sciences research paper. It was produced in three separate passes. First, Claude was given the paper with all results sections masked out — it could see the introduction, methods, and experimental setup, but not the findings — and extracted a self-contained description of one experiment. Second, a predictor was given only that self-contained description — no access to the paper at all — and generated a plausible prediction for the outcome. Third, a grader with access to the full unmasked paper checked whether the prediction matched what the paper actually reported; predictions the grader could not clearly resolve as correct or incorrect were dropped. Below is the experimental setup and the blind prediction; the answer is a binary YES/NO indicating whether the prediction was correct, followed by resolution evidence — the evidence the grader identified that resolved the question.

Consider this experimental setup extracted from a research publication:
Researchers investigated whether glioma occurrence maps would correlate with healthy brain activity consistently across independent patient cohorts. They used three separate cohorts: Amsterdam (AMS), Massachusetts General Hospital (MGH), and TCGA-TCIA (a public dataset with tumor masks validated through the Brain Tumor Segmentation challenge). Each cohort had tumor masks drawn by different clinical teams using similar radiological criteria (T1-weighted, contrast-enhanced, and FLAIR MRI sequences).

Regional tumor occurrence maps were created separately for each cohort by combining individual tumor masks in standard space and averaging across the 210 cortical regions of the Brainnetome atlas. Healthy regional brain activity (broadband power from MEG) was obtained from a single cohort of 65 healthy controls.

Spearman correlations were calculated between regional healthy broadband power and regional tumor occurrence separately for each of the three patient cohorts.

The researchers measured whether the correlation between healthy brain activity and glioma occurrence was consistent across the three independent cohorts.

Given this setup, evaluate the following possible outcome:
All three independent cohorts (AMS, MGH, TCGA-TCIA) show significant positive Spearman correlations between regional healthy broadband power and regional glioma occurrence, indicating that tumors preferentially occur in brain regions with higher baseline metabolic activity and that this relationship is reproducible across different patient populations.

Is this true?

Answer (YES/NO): NO